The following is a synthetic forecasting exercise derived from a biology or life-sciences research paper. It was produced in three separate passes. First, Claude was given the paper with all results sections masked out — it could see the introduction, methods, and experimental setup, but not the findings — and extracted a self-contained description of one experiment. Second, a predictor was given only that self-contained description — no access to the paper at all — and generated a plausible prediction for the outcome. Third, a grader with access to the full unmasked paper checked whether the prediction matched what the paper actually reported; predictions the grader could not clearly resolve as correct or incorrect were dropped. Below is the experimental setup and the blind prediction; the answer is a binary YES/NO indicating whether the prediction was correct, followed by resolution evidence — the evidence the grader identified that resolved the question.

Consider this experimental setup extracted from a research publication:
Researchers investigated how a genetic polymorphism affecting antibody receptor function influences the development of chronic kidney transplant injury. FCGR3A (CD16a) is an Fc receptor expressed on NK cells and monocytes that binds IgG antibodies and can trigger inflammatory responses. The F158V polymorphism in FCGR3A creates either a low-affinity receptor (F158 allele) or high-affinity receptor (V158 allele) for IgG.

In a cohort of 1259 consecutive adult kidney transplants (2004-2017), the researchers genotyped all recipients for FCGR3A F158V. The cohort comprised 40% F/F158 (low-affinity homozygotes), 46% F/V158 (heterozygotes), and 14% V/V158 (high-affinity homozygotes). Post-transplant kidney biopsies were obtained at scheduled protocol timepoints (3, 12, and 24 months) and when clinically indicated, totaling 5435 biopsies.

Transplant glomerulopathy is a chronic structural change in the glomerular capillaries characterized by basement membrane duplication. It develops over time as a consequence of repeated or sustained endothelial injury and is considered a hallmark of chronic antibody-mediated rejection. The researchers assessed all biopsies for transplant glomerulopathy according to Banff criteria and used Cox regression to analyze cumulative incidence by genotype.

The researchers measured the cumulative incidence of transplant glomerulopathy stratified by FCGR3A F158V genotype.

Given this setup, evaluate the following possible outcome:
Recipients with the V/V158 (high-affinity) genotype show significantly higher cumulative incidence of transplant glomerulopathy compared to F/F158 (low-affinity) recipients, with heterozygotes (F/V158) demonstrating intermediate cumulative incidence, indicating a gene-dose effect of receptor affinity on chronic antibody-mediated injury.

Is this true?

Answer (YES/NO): NO